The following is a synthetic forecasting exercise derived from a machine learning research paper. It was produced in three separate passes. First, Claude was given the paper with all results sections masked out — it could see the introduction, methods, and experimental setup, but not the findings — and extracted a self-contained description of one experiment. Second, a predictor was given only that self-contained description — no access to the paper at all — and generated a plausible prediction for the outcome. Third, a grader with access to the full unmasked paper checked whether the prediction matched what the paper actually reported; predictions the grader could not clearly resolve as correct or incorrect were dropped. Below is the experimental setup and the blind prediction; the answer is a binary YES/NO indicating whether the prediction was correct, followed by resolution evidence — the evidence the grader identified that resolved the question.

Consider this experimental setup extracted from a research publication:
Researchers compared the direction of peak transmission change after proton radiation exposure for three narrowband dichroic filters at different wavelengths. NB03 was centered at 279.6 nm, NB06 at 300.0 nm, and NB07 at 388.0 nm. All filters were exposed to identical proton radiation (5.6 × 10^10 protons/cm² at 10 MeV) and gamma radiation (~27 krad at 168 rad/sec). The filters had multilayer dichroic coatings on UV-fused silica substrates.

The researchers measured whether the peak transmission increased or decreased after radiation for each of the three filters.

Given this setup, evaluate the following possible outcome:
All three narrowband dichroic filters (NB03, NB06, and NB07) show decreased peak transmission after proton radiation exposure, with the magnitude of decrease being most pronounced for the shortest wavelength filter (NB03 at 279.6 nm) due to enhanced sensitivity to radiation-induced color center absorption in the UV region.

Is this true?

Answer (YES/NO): NO